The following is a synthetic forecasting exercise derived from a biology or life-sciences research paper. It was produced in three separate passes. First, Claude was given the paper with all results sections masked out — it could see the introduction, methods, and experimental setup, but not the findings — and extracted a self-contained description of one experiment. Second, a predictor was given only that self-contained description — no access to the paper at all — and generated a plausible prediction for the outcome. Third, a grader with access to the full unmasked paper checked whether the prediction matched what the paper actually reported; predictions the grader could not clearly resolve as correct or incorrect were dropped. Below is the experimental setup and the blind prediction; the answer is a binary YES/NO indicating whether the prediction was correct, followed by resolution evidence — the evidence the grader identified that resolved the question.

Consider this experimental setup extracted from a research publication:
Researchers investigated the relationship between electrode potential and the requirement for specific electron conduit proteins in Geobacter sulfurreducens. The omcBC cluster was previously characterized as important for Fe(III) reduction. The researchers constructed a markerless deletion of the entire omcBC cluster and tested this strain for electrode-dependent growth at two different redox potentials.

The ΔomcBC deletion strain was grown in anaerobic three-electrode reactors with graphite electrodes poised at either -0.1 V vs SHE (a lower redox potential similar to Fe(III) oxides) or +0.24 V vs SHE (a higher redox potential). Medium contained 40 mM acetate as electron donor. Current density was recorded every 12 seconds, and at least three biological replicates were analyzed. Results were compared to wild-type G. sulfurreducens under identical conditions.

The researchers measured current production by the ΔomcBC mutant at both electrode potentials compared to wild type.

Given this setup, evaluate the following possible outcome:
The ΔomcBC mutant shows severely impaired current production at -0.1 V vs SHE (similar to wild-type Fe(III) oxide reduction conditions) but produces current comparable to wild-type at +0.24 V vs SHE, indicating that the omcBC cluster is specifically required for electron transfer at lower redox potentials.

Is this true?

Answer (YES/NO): NO